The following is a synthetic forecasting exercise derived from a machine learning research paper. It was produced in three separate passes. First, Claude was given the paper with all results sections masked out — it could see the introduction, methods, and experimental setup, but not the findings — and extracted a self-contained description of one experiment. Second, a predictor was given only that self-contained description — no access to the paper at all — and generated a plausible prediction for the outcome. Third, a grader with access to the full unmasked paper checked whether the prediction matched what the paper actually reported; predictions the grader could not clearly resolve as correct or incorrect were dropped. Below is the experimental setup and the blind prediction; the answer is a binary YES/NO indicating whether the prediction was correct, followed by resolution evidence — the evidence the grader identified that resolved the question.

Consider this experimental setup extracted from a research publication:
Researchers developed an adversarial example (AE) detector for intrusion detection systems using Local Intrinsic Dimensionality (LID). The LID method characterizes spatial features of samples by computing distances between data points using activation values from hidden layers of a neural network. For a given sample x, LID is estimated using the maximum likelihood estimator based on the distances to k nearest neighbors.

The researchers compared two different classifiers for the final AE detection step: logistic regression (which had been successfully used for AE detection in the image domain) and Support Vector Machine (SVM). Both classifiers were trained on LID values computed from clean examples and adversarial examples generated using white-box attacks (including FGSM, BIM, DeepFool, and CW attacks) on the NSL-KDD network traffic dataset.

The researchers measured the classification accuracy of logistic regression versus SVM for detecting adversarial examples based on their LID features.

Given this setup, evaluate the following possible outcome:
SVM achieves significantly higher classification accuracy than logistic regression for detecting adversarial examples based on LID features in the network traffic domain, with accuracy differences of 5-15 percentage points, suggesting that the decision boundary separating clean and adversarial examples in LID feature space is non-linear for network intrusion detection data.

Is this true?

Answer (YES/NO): NO